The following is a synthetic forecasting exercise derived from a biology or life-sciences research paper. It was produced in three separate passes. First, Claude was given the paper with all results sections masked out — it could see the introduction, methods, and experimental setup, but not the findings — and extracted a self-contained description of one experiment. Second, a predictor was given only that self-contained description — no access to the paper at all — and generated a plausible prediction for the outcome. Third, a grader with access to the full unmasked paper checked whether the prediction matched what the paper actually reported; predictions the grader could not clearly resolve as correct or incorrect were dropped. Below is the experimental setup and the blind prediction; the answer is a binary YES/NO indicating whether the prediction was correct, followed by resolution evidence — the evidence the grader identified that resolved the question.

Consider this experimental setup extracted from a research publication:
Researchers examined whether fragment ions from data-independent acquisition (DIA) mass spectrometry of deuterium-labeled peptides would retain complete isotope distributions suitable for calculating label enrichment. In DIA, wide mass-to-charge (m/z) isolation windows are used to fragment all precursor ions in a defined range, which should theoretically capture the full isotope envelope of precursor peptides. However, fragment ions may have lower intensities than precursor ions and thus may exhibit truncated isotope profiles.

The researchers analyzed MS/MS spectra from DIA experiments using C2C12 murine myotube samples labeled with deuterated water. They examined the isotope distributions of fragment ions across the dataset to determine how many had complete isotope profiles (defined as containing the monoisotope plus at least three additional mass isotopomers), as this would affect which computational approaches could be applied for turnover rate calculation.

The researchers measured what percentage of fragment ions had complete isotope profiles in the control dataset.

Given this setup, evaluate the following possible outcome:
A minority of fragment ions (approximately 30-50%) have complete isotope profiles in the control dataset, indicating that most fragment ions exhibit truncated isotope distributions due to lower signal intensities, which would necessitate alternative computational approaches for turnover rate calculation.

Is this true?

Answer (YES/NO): NO